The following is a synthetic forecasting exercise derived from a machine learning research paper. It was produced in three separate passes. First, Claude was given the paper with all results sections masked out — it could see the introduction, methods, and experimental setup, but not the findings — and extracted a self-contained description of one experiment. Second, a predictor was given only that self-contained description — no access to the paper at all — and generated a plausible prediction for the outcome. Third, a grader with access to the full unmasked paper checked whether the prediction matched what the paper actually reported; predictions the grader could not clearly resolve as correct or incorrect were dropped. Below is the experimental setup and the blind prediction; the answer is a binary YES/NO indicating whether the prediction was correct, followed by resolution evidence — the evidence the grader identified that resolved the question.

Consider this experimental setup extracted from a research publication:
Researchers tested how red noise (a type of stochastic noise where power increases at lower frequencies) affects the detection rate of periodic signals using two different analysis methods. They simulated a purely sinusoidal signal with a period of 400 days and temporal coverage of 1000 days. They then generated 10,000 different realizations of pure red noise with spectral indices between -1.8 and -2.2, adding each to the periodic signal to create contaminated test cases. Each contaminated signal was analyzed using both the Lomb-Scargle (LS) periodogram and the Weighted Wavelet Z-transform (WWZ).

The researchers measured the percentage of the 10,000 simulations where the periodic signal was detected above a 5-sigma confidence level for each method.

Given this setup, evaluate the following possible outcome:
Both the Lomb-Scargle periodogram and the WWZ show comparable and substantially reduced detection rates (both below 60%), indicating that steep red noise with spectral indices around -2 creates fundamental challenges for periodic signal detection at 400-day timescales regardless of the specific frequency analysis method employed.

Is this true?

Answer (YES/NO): NO